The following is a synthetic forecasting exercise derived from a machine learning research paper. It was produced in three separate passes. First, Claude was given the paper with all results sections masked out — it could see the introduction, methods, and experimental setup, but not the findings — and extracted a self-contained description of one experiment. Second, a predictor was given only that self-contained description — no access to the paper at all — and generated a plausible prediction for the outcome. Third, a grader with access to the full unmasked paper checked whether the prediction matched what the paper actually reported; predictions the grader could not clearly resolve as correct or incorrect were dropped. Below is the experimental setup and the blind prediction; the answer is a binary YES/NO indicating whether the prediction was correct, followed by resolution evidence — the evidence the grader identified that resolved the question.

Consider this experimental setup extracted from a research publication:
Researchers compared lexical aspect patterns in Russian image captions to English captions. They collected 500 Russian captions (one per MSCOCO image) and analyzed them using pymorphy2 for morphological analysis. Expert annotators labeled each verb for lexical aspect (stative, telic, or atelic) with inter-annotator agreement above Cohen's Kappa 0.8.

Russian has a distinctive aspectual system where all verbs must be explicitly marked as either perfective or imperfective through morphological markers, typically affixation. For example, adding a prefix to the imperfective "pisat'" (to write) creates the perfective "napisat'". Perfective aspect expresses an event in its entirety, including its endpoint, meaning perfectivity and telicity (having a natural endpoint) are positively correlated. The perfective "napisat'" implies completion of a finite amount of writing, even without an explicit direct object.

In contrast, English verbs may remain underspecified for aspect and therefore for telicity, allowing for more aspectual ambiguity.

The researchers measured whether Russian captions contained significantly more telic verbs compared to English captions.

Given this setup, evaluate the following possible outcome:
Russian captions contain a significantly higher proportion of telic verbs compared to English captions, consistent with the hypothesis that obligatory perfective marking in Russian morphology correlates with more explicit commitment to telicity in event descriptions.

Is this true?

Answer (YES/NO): YES